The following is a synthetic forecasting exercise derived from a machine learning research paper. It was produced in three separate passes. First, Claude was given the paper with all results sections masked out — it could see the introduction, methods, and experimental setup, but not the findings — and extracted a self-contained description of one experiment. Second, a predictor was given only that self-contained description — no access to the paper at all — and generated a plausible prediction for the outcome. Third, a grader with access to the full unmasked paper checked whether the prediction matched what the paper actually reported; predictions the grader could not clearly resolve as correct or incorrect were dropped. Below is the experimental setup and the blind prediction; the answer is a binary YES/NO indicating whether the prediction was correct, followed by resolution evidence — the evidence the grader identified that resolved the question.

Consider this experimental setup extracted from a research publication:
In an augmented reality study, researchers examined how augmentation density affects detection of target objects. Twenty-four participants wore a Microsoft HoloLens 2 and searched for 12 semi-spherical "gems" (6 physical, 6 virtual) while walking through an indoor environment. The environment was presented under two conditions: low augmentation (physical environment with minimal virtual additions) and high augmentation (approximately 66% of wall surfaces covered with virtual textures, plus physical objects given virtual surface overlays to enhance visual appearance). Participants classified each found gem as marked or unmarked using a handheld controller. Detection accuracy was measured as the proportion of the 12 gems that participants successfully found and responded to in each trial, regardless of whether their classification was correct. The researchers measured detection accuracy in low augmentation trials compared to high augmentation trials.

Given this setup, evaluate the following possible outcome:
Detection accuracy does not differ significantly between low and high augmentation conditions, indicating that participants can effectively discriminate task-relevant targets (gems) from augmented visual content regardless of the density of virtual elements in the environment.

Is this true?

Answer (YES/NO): YES